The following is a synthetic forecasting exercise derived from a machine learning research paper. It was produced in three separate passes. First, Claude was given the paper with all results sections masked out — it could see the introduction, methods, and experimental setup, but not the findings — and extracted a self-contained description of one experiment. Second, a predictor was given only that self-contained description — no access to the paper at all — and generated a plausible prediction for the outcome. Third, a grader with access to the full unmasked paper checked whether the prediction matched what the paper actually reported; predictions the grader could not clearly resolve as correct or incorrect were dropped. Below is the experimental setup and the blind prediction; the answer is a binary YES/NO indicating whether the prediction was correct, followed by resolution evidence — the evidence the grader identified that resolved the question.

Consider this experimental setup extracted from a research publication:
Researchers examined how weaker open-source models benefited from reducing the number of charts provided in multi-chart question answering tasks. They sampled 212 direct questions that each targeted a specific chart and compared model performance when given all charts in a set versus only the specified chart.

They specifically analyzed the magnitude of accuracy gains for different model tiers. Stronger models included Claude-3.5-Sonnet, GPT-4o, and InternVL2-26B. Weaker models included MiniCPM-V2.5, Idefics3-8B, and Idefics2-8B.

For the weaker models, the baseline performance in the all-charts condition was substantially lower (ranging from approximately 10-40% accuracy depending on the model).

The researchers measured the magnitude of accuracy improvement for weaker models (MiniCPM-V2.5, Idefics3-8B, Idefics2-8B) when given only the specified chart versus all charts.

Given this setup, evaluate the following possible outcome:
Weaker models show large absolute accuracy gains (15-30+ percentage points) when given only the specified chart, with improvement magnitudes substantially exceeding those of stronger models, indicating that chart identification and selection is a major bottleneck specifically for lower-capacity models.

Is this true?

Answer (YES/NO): NO